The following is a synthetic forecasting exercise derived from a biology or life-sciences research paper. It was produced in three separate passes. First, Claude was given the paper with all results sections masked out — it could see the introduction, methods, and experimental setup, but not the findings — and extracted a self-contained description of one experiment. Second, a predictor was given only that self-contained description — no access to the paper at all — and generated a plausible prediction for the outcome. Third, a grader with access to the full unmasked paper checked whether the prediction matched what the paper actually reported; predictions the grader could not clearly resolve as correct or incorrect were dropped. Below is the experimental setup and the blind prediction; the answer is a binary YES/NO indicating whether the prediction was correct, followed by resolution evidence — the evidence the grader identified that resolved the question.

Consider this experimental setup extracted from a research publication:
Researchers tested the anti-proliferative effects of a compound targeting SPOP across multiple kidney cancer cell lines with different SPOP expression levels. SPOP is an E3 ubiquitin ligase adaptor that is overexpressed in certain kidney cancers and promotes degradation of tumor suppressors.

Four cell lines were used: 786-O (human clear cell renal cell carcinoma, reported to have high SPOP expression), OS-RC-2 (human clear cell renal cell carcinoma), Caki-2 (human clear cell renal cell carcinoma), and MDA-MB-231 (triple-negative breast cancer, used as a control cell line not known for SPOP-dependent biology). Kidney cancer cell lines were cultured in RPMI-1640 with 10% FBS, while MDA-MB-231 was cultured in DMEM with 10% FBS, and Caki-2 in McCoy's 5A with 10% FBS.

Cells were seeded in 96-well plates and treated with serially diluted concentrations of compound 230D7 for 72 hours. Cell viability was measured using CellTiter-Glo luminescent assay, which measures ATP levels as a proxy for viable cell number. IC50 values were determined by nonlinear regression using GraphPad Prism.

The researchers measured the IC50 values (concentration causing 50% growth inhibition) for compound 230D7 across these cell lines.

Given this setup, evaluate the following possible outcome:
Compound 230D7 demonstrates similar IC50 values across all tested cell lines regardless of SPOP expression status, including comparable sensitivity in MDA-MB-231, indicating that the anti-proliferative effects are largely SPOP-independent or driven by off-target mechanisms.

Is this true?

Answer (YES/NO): NO